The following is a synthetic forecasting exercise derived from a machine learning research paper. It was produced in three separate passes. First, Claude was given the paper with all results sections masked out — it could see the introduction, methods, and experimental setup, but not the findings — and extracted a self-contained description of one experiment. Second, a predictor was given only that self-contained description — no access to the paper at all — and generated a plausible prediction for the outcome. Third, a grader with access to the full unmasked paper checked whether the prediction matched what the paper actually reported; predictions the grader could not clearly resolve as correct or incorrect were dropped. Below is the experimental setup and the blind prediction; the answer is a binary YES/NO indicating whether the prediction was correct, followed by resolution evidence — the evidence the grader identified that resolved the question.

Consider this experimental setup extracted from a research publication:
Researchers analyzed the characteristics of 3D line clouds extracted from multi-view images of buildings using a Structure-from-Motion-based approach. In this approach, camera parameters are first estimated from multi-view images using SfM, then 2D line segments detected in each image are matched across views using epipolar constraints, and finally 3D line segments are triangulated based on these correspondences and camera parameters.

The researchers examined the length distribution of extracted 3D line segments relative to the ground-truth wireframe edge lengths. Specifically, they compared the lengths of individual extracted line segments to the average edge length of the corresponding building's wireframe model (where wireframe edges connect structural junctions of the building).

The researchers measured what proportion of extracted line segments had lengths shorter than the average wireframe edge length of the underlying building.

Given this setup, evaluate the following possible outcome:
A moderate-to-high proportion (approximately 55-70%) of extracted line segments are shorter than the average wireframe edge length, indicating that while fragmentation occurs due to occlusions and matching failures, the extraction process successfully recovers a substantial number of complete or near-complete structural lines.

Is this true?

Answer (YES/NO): NO